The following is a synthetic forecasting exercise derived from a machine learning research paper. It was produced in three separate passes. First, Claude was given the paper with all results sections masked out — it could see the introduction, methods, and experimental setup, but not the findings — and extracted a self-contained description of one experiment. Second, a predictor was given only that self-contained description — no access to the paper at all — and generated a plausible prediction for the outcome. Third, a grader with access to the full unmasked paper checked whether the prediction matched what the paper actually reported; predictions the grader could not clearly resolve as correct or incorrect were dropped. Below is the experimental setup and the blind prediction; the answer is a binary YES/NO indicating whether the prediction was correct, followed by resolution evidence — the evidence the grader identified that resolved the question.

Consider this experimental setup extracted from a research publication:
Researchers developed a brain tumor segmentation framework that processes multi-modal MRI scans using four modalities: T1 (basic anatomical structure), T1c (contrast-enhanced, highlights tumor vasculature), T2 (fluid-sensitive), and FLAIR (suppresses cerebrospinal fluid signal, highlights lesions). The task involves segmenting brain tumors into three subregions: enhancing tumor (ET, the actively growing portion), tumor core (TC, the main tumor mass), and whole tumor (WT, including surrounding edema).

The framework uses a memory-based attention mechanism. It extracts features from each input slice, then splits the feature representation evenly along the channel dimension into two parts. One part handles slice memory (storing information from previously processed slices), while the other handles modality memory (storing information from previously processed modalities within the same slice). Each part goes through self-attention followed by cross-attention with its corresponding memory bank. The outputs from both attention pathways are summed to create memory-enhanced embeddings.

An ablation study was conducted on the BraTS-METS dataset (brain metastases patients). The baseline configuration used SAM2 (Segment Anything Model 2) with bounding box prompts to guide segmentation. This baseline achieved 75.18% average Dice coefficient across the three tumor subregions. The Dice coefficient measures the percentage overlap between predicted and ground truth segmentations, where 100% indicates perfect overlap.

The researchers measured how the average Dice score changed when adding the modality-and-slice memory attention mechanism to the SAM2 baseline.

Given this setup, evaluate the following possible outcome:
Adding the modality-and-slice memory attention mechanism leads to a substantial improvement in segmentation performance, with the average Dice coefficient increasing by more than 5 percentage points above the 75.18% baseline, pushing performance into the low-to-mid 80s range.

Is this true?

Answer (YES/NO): NO